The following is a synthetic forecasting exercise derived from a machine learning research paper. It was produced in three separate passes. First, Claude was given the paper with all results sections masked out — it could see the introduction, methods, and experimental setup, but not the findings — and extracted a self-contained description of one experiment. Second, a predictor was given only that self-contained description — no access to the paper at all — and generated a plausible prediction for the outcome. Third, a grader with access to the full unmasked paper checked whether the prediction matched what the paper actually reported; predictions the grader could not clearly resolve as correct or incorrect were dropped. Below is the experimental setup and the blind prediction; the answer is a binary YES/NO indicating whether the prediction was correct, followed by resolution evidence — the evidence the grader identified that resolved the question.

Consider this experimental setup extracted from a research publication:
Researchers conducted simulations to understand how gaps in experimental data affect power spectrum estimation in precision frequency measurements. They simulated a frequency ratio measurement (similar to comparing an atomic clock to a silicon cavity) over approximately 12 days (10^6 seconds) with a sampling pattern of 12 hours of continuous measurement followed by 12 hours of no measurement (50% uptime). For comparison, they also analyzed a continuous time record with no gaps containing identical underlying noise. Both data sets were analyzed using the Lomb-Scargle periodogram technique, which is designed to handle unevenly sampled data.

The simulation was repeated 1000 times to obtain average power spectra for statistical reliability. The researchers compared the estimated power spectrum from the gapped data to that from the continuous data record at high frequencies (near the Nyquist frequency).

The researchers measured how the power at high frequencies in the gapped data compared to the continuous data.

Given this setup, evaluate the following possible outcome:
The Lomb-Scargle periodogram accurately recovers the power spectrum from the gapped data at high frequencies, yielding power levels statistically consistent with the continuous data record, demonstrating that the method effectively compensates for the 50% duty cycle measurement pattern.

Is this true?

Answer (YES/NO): NO